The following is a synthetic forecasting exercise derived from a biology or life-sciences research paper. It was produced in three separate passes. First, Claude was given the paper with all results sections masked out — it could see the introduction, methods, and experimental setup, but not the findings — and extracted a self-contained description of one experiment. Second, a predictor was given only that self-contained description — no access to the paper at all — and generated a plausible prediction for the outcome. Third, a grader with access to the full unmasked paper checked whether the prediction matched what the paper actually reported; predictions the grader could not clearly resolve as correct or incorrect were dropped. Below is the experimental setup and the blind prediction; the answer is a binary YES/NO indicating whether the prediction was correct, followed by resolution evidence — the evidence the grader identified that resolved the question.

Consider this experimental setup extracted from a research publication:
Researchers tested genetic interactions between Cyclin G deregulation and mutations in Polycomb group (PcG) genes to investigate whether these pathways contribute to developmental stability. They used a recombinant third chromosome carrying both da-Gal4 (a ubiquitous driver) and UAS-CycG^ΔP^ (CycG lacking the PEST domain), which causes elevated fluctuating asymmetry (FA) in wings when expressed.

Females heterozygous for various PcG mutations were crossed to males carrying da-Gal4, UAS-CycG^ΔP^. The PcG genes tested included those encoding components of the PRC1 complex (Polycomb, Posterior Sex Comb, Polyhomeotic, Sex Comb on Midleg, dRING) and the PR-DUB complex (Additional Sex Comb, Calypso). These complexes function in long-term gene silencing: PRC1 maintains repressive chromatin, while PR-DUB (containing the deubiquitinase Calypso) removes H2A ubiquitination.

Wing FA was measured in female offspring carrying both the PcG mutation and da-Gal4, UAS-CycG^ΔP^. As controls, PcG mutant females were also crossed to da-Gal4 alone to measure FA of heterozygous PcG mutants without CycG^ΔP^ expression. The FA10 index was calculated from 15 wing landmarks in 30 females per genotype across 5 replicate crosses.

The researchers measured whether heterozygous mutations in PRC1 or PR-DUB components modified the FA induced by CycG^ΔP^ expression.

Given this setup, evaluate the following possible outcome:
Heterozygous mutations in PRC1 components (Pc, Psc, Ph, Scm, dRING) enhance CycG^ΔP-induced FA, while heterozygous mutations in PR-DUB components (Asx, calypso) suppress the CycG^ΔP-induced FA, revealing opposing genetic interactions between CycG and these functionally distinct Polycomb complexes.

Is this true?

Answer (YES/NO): NO